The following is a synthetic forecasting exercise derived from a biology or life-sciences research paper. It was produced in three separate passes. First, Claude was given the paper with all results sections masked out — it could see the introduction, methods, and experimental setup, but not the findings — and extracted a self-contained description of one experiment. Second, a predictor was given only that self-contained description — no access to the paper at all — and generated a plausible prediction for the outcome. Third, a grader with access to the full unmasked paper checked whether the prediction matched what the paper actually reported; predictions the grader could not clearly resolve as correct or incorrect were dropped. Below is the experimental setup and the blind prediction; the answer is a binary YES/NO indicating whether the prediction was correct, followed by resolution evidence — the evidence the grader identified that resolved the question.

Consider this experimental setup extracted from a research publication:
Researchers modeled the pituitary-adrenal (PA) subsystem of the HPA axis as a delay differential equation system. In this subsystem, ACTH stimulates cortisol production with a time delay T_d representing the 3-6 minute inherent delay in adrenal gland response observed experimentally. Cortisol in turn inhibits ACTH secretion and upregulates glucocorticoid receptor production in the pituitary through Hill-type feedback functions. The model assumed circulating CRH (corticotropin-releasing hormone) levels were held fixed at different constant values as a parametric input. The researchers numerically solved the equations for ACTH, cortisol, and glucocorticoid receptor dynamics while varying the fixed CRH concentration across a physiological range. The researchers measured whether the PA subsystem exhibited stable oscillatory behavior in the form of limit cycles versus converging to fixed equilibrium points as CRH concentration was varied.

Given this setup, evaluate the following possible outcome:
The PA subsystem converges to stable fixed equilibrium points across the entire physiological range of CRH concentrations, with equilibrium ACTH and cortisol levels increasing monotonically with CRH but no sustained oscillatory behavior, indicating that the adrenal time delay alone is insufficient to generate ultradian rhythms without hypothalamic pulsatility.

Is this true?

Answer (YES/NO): NO